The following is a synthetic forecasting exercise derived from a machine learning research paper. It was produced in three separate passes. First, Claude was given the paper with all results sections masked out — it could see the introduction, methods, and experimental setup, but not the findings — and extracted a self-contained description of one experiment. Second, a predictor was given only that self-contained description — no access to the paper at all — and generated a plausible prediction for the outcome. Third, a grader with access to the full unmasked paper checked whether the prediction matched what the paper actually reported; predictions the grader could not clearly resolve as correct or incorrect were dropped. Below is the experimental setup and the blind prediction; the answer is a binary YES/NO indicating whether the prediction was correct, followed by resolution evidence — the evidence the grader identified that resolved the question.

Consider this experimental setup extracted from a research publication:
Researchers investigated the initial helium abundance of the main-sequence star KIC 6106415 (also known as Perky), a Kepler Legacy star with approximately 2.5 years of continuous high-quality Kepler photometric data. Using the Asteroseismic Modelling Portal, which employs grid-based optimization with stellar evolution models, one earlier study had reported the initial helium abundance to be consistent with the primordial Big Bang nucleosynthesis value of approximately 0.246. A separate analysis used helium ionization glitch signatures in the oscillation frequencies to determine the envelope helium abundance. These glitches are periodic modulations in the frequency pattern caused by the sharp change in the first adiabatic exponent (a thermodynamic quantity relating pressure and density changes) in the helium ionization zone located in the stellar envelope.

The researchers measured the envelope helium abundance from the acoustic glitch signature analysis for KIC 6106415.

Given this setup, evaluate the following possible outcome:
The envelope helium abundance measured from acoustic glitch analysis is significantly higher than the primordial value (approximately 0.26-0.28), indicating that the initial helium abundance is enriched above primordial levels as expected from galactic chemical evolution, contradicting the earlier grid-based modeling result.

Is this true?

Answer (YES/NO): NO